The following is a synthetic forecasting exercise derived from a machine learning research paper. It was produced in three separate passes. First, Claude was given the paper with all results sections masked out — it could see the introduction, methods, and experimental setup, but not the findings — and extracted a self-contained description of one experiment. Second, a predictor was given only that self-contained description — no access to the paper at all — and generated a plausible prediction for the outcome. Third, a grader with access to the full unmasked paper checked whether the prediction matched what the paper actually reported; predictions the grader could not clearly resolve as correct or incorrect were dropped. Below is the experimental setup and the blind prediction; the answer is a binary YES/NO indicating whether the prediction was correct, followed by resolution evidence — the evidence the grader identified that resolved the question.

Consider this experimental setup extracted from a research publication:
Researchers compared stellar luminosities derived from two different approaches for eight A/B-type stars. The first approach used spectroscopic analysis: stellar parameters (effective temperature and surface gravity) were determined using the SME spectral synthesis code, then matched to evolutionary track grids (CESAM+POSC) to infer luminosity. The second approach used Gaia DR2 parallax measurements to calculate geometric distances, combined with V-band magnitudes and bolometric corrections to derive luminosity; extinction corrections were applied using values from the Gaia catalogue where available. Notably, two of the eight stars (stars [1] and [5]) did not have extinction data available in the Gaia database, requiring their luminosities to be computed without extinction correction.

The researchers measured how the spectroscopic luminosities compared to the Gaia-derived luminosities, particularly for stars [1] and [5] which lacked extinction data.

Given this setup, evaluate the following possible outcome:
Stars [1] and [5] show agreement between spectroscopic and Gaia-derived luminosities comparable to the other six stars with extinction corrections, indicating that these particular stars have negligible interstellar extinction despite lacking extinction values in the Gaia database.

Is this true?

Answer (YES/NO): NO